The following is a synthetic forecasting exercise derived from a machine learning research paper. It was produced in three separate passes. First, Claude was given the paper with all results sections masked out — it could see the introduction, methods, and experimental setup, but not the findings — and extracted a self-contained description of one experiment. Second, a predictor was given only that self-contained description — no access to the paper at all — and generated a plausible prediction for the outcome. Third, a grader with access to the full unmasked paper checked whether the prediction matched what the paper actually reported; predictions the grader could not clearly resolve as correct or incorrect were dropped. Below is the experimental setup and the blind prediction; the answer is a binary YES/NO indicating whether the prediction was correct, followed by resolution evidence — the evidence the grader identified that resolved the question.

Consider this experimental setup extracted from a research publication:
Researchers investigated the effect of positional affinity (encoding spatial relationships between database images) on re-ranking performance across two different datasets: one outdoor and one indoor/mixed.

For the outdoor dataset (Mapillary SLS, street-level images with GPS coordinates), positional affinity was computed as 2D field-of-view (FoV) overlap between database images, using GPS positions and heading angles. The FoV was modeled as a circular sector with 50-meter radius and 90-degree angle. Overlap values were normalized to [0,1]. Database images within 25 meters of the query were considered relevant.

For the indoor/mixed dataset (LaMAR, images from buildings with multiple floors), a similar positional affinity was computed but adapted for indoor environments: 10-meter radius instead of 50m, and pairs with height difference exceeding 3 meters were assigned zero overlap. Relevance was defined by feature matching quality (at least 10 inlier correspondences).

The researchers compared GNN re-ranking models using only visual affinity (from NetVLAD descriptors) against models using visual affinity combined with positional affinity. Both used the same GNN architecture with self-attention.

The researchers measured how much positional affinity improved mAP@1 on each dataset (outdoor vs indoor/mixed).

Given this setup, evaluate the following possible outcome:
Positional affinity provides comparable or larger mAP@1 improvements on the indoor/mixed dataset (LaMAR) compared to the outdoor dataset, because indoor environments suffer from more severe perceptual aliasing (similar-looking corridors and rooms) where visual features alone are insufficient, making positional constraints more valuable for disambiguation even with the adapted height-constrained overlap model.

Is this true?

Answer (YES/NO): NO